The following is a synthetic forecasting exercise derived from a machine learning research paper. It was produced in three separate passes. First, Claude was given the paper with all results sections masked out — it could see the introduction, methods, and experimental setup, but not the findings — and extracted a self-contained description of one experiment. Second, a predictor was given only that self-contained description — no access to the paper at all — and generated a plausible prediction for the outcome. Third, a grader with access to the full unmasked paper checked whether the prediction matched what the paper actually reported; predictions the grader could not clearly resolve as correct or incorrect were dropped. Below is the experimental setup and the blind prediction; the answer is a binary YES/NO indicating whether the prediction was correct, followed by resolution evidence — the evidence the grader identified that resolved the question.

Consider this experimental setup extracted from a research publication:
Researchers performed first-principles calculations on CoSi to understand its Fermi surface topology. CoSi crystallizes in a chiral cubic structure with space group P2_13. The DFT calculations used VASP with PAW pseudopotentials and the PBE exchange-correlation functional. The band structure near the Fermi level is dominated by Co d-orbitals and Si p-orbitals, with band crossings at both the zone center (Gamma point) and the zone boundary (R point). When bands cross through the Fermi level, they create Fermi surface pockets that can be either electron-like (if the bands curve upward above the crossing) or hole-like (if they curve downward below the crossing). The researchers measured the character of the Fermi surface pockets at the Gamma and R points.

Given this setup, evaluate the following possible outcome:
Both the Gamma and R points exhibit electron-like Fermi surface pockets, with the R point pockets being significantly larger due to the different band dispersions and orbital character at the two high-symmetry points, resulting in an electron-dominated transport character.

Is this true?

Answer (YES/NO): NO